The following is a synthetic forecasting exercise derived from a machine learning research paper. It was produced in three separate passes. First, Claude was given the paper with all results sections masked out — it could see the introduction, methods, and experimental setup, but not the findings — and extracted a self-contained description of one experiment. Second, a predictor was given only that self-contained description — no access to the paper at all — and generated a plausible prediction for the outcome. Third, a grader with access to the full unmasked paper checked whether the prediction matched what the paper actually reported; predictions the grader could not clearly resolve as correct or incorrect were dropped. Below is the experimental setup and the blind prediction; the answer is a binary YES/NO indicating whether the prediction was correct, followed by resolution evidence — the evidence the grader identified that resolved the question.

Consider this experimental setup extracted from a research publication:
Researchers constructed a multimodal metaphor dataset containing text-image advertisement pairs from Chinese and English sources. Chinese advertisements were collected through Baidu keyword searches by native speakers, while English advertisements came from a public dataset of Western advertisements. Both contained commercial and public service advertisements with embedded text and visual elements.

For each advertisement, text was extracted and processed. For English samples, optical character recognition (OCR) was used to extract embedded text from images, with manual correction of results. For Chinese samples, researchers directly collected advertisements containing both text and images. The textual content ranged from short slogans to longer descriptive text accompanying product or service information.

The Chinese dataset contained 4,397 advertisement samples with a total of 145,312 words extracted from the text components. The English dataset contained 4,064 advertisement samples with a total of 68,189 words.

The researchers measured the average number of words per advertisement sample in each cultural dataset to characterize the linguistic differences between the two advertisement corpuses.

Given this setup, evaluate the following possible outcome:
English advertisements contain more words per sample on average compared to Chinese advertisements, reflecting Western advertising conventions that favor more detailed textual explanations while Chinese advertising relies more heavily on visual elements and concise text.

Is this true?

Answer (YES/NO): NO